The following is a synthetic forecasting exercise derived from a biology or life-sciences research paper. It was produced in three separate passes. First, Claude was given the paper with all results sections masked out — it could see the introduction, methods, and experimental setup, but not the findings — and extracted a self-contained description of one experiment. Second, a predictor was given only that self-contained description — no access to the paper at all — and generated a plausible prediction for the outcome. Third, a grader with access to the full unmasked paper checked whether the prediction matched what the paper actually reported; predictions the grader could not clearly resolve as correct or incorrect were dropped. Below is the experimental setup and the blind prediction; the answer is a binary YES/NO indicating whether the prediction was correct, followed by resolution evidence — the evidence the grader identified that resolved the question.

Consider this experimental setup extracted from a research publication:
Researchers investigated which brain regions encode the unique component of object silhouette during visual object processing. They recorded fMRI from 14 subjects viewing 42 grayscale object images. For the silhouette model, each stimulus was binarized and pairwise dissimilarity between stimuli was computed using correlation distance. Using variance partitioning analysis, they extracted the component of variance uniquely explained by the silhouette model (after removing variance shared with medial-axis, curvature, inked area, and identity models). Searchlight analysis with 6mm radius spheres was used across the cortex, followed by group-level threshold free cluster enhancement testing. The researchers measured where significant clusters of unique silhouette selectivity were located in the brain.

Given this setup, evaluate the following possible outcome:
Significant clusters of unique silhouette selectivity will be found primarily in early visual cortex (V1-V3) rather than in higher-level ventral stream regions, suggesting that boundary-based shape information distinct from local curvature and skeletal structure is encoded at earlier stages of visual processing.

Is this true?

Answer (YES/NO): NO